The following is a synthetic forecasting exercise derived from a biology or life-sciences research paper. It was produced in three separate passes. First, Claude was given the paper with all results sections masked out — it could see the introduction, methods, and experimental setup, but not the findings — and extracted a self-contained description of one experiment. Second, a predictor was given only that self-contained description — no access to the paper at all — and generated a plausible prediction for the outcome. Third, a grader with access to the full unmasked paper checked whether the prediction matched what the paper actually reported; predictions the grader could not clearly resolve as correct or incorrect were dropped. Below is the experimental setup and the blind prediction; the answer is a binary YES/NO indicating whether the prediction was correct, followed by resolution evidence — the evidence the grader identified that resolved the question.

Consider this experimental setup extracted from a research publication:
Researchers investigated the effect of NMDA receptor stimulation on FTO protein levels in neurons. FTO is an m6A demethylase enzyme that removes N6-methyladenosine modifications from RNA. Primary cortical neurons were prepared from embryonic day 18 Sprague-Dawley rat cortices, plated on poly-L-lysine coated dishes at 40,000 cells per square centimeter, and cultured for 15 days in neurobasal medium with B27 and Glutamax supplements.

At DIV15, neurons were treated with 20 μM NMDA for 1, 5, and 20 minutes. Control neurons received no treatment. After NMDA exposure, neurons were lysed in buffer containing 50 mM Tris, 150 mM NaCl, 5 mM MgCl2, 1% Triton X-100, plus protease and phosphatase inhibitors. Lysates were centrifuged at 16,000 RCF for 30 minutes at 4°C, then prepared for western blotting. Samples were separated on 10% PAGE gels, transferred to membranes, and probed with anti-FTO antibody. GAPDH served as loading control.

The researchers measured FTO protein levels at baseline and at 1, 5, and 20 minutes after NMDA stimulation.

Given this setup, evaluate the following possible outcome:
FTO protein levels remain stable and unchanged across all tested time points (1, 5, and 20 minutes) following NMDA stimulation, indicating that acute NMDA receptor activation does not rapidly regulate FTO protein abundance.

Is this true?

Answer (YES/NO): NO